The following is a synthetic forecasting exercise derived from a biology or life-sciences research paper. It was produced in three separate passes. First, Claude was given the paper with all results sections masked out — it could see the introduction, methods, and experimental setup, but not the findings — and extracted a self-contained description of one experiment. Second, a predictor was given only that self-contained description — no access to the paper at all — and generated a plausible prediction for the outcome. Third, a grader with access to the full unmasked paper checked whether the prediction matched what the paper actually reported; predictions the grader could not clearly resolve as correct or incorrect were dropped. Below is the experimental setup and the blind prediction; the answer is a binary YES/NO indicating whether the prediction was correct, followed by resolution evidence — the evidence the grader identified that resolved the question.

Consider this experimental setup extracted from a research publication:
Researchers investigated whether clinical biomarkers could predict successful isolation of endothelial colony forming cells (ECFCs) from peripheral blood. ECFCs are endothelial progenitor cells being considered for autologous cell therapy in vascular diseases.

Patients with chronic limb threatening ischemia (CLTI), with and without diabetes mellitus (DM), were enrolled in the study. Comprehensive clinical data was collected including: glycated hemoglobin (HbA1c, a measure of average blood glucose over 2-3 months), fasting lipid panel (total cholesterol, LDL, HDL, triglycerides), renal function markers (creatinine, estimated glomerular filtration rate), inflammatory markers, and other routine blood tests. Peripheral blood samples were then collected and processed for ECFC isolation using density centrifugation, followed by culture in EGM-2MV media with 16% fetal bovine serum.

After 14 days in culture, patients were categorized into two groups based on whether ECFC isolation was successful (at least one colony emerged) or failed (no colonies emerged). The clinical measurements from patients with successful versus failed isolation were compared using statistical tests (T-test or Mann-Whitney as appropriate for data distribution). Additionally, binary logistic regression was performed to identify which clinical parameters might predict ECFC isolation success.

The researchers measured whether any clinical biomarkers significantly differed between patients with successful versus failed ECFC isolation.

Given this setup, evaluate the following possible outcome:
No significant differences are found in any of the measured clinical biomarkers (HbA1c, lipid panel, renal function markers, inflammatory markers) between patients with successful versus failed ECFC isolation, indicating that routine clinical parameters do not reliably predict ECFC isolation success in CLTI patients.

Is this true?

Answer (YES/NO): NO